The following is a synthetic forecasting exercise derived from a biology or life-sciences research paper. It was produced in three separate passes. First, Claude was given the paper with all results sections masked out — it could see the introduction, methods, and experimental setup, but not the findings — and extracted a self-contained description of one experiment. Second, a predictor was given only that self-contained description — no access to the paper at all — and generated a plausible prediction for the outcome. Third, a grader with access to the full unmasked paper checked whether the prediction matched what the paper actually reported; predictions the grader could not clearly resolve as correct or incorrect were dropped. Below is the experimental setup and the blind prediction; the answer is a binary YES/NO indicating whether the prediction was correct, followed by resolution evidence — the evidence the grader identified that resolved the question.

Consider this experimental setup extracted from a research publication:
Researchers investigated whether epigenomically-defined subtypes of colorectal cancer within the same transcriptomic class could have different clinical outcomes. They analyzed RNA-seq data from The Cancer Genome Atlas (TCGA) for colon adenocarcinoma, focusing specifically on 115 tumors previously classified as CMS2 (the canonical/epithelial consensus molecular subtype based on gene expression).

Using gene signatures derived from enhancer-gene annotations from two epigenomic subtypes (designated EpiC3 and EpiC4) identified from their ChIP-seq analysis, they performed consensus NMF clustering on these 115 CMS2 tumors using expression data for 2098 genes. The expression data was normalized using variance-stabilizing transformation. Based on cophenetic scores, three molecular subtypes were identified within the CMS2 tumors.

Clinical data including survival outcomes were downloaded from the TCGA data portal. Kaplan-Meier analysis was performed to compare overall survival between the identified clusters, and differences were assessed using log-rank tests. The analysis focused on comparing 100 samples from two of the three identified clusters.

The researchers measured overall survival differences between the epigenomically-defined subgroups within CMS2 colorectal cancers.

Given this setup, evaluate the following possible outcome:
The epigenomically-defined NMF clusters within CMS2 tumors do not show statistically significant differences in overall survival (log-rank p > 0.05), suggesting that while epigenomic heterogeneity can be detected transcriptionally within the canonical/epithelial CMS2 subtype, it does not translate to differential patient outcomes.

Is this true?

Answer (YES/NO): NO